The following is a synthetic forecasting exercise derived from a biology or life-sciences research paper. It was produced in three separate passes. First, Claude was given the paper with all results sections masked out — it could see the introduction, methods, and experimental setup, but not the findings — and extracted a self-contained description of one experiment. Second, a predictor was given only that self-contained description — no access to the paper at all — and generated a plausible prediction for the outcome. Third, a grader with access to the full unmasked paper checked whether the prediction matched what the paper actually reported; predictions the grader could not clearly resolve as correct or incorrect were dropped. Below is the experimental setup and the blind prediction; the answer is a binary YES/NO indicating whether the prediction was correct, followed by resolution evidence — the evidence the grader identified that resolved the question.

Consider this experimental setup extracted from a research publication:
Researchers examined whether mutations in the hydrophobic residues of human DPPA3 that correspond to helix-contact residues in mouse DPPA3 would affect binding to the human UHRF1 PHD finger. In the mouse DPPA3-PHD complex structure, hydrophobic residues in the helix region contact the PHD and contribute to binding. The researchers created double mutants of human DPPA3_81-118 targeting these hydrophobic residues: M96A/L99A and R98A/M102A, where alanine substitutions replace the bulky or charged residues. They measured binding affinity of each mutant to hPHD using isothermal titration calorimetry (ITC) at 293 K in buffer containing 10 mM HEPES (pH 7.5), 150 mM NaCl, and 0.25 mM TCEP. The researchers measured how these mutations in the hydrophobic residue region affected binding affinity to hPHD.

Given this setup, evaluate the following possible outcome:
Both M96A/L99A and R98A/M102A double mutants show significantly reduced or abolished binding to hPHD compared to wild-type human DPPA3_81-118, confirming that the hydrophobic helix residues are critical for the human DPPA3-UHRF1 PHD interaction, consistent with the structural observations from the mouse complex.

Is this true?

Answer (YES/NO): NO